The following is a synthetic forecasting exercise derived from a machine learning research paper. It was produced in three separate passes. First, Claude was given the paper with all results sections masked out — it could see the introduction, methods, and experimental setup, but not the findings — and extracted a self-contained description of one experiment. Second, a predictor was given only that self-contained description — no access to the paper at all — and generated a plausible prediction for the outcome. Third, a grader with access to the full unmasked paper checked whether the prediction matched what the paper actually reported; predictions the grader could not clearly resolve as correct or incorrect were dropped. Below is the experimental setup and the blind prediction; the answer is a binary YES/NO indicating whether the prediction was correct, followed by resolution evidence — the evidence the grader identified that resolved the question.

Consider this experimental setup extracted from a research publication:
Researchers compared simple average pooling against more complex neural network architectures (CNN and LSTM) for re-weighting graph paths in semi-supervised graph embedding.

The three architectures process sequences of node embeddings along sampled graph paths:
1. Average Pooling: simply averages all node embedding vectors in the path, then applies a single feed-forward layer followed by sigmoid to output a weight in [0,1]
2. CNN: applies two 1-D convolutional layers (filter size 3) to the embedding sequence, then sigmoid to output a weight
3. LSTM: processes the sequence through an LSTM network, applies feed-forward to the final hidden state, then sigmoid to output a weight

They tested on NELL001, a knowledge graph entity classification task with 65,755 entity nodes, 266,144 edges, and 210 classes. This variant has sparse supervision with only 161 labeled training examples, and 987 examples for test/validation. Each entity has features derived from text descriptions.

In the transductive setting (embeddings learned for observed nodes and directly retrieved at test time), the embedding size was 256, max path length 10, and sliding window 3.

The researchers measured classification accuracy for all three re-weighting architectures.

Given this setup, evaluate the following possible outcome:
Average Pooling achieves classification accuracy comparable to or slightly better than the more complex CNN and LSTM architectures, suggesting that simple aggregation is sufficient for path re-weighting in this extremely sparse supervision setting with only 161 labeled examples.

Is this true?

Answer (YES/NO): NO